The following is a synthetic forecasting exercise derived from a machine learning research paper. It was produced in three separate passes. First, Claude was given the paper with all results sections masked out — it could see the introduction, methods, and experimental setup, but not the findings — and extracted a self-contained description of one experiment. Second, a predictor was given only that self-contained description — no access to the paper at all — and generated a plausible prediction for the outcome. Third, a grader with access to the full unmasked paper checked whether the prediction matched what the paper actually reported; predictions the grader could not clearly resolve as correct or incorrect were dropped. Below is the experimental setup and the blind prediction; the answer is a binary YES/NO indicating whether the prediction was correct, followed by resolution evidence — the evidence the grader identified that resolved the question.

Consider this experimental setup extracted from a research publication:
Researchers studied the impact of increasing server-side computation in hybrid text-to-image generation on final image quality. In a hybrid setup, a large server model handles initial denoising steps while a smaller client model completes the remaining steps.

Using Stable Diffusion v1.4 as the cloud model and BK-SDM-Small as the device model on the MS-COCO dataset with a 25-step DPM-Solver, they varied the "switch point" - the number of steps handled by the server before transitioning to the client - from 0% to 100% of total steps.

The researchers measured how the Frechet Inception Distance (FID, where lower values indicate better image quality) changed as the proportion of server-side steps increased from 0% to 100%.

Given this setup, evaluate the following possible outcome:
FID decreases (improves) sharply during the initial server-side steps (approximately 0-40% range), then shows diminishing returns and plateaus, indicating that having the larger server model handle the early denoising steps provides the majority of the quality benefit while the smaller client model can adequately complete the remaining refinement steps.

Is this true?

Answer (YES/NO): NO